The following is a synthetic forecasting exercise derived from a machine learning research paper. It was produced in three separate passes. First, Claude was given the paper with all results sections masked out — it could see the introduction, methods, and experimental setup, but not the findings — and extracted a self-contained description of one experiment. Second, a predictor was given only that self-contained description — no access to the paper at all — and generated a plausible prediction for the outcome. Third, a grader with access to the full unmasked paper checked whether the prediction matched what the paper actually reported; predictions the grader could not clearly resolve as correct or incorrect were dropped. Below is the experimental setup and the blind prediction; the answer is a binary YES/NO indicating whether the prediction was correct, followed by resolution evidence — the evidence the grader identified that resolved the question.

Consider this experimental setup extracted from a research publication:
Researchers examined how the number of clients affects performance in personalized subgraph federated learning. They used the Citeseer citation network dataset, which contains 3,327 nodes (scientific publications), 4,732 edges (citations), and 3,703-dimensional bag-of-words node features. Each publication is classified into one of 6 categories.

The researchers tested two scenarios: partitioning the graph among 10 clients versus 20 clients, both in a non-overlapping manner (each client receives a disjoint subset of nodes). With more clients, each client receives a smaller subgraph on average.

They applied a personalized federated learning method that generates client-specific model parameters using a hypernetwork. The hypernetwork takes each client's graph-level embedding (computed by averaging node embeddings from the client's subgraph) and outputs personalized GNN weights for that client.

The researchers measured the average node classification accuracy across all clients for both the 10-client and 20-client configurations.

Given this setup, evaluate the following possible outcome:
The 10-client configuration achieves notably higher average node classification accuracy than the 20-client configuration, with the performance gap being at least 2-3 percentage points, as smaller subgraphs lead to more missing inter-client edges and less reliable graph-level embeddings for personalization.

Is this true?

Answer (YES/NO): YES